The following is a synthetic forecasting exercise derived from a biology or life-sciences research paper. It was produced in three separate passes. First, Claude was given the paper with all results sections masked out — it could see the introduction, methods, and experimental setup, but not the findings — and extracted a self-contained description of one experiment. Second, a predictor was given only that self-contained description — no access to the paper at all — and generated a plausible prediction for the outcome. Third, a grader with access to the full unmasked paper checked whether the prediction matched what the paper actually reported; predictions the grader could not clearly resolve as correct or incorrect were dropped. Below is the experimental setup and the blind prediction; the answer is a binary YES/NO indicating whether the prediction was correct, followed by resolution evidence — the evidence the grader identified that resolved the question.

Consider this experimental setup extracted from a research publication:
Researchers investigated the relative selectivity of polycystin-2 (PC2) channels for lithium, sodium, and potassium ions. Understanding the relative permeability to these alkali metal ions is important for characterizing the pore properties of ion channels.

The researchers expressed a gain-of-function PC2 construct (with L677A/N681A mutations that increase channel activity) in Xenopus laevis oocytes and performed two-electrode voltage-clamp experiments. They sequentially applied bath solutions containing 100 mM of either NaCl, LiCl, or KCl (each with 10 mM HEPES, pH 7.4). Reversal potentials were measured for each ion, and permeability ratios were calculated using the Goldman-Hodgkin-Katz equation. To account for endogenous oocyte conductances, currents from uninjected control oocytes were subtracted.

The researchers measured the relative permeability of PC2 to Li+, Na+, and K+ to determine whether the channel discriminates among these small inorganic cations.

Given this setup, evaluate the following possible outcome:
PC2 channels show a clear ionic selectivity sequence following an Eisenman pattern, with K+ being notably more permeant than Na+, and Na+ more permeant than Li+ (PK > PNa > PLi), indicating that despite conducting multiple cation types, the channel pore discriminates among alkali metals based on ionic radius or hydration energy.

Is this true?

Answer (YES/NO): YES